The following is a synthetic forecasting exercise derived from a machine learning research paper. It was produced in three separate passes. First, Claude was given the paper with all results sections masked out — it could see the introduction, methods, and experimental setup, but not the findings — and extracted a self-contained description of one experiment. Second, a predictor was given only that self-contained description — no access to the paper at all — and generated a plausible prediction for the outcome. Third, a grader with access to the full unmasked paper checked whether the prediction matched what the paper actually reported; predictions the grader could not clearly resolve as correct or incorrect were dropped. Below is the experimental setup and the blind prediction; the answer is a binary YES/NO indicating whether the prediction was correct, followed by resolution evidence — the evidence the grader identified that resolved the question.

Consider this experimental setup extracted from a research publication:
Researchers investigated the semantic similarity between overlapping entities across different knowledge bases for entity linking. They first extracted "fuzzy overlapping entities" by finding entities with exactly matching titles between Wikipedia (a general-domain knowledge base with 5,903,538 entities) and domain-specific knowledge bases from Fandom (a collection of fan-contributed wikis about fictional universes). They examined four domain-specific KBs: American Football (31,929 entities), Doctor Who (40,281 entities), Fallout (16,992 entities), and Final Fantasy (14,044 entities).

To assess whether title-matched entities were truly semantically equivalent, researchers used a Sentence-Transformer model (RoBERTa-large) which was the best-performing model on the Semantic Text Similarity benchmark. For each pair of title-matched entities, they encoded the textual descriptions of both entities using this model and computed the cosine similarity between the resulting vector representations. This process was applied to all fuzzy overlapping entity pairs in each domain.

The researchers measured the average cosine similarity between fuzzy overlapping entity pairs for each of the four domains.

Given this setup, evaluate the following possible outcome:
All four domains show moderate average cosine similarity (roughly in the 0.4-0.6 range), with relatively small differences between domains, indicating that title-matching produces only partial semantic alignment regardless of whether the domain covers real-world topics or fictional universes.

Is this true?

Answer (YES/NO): NO